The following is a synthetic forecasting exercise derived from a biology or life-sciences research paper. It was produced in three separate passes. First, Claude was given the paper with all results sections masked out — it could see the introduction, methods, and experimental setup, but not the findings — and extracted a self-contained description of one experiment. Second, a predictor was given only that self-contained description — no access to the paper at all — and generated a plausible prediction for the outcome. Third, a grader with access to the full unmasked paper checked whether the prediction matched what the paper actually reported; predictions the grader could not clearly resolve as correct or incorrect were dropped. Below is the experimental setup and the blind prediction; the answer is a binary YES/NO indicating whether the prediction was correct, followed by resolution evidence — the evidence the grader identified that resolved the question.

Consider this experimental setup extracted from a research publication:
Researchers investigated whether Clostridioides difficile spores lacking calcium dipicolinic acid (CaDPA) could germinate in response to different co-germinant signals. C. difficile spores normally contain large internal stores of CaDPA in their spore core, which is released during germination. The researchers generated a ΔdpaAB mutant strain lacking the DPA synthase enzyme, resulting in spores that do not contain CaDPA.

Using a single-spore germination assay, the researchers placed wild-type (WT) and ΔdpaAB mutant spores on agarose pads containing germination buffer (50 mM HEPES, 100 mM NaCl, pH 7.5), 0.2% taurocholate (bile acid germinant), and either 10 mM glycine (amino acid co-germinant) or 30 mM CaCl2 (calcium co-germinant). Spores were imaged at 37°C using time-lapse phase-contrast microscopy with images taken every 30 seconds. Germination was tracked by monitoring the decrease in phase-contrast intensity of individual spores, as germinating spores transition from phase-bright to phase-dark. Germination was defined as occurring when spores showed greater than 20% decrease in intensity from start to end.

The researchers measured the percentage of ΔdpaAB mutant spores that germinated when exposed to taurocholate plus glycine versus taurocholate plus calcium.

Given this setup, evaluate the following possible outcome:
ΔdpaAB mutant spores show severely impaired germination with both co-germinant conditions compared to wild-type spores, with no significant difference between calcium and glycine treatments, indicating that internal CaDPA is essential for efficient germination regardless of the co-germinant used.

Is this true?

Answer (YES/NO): NO